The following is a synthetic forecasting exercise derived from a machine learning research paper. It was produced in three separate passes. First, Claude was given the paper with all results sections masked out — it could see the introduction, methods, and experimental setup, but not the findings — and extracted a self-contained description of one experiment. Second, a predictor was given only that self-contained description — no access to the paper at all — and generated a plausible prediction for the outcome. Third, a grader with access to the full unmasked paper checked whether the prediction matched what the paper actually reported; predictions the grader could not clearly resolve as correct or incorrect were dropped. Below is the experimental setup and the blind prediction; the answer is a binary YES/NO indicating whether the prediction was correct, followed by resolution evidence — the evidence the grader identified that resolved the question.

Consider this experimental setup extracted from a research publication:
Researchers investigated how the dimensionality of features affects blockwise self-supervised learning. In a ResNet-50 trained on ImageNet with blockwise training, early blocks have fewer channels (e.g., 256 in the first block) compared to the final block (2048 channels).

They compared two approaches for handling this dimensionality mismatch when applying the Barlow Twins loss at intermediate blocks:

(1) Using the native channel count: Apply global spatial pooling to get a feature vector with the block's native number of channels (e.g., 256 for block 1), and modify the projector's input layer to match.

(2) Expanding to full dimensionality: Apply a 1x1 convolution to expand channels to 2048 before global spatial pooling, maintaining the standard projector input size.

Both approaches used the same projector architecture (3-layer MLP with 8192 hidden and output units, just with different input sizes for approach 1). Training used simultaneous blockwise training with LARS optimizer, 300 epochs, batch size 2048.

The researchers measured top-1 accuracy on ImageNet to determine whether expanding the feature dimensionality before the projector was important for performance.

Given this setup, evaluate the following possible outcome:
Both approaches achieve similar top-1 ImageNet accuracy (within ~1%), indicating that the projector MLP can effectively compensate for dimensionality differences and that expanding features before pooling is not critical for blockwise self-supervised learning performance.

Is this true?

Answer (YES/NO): NO